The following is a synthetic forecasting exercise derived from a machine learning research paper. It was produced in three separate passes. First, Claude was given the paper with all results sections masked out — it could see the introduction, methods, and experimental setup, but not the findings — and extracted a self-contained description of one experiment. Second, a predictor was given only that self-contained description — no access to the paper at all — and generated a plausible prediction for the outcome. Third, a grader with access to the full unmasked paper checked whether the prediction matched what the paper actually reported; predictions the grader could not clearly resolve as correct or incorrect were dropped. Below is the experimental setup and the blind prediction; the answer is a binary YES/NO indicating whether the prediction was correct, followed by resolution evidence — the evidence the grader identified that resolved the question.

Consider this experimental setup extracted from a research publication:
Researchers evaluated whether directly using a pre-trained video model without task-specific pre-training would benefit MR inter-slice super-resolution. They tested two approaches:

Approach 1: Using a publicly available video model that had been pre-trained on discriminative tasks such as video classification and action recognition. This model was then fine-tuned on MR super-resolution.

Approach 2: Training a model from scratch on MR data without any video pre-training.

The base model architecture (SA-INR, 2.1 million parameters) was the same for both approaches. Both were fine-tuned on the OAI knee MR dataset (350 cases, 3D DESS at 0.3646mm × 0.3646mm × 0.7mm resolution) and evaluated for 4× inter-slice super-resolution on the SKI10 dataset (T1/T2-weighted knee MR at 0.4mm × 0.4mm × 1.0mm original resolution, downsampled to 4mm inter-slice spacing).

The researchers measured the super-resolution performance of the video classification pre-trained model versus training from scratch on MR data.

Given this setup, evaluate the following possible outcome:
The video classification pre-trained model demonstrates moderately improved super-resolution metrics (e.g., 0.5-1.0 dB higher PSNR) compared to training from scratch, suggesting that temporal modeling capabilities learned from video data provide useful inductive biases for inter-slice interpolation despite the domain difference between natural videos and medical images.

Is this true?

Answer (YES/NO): NO